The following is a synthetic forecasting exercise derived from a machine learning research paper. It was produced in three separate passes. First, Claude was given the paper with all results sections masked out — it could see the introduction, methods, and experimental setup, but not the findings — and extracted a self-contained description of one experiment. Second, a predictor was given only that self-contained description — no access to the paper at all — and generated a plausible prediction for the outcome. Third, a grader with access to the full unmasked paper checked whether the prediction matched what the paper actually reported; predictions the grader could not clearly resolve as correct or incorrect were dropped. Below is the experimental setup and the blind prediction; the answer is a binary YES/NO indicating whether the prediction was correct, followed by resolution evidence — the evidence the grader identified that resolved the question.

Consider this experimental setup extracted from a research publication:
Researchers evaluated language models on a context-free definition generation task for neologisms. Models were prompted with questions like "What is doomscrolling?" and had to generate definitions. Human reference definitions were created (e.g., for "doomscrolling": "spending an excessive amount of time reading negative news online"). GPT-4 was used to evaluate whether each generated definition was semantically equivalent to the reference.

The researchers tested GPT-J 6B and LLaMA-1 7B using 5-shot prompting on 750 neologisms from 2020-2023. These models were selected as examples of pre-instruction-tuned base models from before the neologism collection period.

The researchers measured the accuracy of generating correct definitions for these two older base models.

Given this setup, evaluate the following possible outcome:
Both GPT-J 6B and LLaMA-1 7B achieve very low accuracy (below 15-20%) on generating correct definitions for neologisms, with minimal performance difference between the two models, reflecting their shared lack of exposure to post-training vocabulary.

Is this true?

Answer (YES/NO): NO